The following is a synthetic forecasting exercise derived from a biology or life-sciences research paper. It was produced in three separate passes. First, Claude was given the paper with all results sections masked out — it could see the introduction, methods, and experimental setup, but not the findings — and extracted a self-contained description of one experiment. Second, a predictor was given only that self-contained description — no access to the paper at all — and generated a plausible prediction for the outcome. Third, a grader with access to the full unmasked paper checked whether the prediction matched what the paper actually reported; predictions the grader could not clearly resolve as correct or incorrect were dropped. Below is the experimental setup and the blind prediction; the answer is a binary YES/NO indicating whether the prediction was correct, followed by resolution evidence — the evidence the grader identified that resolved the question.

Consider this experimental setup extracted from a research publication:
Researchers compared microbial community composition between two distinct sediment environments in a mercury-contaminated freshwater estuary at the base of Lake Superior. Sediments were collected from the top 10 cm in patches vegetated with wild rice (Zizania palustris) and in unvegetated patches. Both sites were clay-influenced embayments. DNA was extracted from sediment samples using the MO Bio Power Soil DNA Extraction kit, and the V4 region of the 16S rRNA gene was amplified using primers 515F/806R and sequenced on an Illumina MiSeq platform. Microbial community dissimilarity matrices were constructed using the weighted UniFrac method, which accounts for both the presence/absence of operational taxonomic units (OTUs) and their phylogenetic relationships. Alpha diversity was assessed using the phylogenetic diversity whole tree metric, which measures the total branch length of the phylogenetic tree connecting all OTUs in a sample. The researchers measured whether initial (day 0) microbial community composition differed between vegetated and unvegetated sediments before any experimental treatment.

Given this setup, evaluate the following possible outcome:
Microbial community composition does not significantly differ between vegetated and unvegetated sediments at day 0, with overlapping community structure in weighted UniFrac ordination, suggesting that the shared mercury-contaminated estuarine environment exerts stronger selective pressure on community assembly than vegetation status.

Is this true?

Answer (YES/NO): NO